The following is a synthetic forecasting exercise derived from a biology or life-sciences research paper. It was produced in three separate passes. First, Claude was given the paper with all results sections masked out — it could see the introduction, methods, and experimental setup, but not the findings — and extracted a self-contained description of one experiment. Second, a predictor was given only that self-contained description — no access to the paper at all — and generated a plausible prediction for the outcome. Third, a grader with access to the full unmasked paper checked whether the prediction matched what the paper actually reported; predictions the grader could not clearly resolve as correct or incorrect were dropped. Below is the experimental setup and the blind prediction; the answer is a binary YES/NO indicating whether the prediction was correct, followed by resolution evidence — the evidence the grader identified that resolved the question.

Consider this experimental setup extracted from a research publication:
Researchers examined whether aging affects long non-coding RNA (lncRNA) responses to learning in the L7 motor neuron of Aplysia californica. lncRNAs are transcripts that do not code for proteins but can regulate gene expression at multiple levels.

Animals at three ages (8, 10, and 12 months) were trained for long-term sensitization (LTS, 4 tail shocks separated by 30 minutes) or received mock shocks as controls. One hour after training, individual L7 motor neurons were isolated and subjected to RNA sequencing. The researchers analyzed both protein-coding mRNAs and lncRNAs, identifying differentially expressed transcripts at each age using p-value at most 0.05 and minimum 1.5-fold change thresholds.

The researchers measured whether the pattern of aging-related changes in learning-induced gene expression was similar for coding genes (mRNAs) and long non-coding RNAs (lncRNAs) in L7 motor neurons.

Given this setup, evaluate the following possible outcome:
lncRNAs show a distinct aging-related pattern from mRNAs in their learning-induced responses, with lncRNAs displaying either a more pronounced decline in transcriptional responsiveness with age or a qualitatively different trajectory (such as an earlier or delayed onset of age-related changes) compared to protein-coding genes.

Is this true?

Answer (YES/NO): YES